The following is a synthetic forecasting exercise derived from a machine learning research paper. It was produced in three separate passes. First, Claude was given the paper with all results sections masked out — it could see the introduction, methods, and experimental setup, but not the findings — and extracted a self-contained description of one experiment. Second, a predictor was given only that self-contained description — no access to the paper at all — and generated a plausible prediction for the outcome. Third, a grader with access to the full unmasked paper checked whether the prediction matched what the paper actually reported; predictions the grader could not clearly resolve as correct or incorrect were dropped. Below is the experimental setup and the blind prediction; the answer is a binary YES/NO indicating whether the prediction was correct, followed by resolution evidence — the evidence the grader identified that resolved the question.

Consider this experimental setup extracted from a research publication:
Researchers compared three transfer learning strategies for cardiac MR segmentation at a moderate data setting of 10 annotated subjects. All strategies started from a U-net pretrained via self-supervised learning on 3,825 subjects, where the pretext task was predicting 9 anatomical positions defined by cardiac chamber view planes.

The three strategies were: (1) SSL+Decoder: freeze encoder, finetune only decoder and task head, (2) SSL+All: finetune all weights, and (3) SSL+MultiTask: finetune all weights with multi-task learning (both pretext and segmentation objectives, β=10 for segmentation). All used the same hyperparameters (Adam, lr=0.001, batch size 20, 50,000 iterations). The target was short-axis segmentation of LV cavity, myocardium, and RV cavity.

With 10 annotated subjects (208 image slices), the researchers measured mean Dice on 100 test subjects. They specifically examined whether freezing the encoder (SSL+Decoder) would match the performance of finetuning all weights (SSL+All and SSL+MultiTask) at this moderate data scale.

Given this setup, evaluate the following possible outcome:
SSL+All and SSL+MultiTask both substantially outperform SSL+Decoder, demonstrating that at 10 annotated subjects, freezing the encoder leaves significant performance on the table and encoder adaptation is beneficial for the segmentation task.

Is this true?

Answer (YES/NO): NO